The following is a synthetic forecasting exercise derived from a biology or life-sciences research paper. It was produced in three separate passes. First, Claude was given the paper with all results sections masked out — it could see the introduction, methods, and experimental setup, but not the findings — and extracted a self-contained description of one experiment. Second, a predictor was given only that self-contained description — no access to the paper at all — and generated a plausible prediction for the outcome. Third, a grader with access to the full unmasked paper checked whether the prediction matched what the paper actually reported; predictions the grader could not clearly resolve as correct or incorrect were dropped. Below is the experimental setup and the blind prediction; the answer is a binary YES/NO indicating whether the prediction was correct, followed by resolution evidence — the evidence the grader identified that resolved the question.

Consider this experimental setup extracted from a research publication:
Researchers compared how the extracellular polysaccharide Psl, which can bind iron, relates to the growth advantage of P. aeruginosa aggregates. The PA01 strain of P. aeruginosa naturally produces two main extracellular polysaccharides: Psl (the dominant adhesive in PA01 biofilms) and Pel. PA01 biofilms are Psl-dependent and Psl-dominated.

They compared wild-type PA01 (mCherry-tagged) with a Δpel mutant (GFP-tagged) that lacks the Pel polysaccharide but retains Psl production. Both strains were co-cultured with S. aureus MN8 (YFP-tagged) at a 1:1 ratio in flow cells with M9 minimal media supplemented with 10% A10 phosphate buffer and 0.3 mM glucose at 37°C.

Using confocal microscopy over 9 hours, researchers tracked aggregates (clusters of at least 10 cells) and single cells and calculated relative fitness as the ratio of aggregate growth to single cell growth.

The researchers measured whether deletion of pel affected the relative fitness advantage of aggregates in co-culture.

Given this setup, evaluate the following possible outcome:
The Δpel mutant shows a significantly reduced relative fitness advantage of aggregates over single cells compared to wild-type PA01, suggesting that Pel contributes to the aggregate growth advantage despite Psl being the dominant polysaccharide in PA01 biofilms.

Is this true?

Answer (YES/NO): NO